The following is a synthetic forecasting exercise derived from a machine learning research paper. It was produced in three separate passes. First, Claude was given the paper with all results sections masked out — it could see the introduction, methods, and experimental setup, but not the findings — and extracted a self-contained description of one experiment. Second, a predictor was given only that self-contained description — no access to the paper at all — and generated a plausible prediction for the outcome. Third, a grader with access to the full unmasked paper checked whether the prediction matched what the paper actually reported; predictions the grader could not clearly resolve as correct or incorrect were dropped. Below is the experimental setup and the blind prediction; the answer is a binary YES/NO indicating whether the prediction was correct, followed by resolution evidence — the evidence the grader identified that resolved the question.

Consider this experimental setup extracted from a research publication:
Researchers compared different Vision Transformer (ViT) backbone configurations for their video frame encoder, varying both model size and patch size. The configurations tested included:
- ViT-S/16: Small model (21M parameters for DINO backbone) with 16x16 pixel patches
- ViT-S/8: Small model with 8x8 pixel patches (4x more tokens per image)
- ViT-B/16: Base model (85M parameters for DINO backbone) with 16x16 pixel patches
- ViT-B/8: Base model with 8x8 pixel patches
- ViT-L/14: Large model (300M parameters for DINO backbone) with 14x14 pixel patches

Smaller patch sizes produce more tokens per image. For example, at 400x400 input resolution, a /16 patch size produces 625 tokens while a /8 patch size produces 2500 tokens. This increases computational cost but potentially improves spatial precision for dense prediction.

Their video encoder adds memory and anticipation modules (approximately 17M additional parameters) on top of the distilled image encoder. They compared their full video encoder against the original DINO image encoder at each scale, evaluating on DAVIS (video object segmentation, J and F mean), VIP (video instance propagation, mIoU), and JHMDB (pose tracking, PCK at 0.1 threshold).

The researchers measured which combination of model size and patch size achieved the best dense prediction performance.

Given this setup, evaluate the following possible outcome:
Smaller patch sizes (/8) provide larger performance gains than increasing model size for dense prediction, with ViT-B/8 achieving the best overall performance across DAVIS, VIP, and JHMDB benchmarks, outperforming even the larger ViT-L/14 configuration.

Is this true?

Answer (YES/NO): YES